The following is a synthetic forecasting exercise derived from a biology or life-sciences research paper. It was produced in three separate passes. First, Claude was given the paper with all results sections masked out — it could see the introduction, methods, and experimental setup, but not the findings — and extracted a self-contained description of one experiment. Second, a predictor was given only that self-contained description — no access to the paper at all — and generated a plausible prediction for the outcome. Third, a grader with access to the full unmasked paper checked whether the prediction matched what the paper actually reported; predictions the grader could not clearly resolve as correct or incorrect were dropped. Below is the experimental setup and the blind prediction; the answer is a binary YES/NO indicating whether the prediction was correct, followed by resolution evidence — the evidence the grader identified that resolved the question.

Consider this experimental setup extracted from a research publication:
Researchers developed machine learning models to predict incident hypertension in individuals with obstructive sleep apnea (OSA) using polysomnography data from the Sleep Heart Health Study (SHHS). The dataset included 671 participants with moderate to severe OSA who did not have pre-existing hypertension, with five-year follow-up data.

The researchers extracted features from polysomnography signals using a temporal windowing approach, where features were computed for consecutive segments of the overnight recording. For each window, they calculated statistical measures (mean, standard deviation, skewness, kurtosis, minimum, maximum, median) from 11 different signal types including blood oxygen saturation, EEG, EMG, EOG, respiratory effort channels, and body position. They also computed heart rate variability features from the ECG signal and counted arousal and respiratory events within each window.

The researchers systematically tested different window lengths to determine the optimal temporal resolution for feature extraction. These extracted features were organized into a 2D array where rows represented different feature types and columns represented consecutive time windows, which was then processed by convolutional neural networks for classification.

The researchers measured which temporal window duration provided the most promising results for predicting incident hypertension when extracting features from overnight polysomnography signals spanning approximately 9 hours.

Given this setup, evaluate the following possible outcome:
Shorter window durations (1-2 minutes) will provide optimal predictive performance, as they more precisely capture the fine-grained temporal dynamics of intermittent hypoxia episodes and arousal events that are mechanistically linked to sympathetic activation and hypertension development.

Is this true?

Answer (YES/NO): NO